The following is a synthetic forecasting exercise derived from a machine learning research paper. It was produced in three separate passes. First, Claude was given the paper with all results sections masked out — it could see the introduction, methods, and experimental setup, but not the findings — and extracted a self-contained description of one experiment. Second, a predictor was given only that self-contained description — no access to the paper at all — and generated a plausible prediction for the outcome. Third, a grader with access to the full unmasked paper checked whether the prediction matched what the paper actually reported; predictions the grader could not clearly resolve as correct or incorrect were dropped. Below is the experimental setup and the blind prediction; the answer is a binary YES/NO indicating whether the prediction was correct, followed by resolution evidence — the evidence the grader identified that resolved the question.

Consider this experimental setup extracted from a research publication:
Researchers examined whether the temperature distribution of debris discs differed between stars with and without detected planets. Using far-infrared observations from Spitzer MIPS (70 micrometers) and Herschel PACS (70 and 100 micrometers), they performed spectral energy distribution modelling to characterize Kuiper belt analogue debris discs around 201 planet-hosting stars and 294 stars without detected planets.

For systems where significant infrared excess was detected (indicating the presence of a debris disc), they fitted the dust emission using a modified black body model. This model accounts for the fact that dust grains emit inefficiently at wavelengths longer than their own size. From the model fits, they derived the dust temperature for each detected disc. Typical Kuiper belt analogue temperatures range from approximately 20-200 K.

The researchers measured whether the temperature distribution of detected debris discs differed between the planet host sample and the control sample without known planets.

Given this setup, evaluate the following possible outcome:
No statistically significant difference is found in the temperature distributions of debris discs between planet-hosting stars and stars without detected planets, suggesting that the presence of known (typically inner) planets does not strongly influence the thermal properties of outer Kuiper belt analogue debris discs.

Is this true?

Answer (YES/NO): YES